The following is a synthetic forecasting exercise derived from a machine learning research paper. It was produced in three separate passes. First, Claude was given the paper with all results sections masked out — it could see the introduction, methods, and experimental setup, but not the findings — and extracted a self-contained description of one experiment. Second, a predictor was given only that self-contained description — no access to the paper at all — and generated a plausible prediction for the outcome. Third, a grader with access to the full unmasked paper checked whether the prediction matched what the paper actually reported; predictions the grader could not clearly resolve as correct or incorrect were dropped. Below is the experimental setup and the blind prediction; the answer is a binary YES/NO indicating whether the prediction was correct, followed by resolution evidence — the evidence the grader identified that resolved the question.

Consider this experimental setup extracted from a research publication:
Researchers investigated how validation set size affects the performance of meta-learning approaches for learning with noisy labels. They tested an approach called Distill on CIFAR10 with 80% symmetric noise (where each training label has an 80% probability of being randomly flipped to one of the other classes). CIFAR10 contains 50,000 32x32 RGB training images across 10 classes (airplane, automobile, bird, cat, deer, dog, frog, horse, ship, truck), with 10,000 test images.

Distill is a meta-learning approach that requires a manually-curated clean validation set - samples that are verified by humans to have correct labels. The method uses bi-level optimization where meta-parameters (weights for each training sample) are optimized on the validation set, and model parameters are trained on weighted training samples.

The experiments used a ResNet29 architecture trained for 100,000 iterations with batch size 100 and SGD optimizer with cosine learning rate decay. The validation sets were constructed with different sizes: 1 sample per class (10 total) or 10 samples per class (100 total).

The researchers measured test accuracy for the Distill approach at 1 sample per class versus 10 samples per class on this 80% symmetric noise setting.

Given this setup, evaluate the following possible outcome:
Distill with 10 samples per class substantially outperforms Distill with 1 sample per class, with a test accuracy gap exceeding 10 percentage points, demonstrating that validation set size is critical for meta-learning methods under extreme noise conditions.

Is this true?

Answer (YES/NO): YES